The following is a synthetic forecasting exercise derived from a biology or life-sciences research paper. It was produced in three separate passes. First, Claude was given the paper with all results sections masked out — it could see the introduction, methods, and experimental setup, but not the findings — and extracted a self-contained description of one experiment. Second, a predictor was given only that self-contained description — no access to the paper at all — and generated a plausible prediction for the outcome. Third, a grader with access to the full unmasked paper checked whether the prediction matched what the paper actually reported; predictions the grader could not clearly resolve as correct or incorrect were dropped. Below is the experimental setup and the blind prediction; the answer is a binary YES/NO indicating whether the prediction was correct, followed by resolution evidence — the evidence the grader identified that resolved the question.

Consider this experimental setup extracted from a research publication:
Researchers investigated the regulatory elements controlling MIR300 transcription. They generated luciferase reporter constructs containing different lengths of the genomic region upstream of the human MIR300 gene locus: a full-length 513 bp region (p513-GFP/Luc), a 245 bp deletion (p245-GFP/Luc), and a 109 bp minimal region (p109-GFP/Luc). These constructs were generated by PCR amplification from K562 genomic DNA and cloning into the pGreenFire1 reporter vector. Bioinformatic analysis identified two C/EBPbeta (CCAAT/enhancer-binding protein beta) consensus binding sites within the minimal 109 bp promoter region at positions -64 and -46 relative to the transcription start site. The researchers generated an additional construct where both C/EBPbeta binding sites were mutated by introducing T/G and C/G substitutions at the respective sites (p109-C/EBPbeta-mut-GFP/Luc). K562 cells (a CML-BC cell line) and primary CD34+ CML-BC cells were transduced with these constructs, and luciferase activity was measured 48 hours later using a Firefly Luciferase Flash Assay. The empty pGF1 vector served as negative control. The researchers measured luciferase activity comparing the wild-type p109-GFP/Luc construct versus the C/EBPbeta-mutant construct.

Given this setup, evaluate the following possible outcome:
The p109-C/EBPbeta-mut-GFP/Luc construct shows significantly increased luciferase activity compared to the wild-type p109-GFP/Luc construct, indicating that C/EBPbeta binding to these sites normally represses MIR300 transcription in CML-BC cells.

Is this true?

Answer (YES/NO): NO